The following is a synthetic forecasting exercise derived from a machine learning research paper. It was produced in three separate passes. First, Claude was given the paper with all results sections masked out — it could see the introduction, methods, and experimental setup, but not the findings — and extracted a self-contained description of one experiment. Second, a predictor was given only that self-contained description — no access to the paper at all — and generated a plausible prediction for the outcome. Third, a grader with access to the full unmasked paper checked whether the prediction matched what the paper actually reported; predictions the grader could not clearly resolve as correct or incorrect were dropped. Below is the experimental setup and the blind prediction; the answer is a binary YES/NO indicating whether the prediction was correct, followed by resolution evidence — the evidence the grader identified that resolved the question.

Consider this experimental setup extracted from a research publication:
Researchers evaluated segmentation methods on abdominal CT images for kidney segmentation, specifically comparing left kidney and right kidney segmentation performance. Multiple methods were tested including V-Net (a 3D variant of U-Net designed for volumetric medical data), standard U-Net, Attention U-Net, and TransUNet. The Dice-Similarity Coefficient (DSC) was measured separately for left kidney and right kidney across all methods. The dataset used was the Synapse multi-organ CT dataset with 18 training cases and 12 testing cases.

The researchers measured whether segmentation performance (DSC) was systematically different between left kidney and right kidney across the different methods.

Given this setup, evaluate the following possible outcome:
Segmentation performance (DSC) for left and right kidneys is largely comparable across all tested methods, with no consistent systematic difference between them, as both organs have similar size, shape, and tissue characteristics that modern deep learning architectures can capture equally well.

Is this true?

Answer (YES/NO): NO